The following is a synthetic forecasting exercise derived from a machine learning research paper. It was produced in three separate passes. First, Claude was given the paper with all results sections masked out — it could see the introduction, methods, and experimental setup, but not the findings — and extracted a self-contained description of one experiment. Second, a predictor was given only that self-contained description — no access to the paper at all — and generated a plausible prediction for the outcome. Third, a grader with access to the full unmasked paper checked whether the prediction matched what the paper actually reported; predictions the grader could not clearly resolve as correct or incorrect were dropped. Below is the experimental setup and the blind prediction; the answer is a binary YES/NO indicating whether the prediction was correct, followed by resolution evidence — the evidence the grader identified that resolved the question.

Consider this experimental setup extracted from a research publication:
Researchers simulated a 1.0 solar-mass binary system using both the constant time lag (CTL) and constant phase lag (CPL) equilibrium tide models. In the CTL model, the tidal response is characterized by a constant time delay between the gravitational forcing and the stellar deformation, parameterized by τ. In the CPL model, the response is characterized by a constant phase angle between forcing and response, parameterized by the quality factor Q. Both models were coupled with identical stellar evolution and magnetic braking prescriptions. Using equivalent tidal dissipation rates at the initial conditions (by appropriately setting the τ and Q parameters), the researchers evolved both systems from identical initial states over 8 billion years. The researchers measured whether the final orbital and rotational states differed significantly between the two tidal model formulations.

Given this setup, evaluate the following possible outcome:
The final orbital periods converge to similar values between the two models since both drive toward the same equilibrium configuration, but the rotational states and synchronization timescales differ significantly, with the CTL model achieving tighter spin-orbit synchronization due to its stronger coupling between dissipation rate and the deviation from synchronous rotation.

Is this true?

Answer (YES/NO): NO